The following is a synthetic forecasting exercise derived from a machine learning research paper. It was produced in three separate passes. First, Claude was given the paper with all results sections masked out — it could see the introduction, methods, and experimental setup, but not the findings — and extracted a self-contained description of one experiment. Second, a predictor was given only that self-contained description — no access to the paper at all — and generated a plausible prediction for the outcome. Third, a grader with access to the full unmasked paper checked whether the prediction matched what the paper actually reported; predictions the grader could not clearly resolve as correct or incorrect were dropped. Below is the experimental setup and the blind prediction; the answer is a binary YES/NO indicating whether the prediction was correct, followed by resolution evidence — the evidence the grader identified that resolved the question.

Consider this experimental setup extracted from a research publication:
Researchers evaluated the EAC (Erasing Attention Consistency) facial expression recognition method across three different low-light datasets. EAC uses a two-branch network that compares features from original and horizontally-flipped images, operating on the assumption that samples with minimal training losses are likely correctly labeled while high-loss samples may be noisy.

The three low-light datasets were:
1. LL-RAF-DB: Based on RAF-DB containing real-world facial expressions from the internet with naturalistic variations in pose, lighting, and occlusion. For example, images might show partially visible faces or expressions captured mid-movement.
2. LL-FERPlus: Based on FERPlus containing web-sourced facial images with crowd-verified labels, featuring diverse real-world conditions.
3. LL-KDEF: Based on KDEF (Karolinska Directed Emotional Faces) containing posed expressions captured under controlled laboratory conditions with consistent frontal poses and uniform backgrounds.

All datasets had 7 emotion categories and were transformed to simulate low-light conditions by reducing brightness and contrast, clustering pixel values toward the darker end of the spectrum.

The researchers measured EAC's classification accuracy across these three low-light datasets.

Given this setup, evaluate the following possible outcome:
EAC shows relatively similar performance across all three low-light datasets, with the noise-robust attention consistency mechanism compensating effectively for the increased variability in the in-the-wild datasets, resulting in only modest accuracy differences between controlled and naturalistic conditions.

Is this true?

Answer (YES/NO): NO